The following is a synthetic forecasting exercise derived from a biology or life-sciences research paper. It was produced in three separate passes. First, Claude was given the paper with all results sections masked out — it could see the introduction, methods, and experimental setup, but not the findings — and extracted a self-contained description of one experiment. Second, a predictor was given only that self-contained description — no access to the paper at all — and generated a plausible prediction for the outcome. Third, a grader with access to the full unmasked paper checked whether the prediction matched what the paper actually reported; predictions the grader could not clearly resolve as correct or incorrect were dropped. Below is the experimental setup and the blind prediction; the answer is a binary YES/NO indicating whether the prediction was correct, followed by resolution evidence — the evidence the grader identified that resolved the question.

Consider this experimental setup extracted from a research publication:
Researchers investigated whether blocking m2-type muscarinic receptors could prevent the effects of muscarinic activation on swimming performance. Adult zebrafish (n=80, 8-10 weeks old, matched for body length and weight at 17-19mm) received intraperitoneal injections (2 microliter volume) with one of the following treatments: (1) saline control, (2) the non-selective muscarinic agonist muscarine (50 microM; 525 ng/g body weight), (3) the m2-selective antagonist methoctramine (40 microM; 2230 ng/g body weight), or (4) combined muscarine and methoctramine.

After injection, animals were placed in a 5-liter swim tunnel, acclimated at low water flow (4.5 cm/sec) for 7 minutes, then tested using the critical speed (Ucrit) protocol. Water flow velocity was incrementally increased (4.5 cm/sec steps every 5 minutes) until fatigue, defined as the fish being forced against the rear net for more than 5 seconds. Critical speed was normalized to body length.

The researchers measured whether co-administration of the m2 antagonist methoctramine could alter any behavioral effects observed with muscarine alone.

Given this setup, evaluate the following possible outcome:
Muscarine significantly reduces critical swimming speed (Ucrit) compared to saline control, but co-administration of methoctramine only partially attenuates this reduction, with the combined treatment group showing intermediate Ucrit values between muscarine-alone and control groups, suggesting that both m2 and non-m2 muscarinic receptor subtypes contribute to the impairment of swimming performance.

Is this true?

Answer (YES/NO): NO